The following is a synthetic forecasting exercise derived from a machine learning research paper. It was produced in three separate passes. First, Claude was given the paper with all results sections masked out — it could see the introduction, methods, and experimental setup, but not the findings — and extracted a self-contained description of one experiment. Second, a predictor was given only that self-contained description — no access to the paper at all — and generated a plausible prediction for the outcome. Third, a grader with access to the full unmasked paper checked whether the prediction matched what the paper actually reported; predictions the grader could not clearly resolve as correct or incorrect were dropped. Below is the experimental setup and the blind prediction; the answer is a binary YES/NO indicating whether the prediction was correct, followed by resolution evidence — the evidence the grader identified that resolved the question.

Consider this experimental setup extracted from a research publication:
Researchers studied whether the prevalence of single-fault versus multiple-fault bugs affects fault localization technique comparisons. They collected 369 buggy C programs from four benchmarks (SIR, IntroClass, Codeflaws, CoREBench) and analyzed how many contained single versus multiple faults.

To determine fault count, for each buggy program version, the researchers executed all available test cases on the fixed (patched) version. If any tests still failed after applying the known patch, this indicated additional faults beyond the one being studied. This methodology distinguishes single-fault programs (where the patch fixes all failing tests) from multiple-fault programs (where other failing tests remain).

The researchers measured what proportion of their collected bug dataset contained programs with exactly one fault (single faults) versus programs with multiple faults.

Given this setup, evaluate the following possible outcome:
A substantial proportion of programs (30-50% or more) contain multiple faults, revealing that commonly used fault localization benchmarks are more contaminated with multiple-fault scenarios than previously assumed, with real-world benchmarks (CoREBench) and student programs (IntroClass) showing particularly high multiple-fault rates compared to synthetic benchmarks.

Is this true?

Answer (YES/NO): NO